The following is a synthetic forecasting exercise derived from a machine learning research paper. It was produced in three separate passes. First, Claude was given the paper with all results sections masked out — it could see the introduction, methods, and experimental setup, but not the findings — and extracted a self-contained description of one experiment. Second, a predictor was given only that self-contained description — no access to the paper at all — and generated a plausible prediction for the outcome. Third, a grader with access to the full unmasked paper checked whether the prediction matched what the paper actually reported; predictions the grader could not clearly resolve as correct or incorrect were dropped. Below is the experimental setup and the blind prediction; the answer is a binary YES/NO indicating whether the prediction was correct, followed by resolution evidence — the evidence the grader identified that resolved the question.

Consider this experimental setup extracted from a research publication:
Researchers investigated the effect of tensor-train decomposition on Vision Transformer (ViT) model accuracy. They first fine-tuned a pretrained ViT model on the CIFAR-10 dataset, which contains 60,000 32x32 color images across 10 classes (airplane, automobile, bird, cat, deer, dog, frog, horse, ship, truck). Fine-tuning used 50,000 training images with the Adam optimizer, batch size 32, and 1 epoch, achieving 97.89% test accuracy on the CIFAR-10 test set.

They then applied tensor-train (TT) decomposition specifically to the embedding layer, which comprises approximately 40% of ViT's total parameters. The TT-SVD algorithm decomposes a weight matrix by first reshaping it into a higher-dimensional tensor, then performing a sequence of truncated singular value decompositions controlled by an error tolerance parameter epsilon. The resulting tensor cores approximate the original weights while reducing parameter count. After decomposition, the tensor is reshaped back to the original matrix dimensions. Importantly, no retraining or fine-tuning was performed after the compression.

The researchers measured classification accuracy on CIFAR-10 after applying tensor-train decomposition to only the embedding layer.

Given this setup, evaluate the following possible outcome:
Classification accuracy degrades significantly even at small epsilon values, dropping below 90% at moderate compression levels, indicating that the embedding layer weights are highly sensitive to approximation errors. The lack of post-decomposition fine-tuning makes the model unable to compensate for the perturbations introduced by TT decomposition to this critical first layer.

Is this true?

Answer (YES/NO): NO